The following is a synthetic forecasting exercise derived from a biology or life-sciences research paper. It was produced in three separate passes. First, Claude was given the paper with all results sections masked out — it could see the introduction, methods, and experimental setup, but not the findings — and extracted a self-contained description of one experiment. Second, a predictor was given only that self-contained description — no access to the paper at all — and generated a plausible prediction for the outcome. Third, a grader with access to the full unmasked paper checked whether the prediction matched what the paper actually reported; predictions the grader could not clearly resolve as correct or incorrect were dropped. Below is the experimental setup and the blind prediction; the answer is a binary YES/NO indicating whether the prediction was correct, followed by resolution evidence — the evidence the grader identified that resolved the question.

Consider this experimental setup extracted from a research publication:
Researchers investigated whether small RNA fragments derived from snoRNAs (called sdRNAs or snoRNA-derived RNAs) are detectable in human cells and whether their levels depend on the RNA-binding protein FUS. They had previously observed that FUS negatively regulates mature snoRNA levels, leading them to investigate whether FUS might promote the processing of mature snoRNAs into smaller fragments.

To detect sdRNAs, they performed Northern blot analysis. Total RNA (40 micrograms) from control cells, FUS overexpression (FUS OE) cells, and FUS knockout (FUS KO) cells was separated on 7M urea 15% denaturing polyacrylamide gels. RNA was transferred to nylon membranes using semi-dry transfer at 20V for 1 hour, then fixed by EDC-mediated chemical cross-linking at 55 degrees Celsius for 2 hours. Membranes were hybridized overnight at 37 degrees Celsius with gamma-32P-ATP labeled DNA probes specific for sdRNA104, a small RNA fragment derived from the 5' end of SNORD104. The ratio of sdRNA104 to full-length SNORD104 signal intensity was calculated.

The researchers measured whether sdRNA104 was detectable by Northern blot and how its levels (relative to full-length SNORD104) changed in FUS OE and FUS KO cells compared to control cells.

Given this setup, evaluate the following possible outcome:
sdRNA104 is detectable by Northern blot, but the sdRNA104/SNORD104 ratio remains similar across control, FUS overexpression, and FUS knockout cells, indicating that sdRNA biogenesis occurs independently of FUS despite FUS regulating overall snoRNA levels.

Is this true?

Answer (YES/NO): NO